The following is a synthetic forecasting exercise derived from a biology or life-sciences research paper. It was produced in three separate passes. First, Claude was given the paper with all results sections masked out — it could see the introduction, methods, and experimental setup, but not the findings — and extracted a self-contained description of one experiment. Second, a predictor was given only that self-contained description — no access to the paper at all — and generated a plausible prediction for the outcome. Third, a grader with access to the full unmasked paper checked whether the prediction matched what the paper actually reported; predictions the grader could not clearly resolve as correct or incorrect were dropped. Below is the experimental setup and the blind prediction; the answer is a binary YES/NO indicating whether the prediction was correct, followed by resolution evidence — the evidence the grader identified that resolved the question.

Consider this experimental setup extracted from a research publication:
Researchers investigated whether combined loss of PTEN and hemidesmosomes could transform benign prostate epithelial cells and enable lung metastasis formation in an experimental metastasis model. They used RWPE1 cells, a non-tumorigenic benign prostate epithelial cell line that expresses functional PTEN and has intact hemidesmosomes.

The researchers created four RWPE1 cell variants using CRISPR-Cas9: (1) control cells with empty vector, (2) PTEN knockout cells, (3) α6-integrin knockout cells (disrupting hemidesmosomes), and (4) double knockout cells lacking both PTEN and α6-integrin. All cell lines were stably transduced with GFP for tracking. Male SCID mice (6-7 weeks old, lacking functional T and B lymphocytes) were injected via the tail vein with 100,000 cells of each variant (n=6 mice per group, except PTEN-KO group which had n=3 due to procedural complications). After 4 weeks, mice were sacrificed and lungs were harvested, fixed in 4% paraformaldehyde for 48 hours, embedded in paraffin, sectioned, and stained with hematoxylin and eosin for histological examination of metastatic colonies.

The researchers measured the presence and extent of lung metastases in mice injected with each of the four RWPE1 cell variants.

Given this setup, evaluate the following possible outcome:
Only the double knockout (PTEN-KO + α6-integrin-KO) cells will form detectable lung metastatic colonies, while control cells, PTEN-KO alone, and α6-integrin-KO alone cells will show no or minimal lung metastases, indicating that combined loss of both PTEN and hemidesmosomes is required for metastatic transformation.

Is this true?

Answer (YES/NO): NO